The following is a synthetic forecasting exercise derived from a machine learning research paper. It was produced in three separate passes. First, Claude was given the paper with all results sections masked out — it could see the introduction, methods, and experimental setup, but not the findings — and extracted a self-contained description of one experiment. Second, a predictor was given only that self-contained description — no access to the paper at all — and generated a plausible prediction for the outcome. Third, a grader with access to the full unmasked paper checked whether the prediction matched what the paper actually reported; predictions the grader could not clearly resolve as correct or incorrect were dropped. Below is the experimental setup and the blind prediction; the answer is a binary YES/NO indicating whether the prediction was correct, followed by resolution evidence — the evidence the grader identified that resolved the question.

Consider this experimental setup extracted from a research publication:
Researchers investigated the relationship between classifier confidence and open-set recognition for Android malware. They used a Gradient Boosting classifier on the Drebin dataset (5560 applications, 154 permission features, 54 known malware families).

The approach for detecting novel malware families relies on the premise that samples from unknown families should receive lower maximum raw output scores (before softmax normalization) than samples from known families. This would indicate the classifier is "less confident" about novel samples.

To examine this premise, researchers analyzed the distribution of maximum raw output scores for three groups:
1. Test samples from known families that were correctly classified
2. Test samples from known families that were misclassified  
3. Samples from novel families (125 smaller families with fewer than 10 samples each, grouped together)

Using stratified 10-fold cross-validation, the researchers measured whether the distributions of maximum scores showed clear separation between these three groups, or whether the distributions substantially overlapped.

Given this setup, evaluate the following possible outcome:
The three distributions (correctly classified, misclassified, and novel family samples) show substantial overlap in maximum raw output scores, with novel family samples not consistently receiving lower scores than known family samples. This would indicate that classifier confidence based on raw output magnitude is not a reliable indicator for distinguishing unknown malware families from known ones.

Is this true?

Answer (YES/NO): NO